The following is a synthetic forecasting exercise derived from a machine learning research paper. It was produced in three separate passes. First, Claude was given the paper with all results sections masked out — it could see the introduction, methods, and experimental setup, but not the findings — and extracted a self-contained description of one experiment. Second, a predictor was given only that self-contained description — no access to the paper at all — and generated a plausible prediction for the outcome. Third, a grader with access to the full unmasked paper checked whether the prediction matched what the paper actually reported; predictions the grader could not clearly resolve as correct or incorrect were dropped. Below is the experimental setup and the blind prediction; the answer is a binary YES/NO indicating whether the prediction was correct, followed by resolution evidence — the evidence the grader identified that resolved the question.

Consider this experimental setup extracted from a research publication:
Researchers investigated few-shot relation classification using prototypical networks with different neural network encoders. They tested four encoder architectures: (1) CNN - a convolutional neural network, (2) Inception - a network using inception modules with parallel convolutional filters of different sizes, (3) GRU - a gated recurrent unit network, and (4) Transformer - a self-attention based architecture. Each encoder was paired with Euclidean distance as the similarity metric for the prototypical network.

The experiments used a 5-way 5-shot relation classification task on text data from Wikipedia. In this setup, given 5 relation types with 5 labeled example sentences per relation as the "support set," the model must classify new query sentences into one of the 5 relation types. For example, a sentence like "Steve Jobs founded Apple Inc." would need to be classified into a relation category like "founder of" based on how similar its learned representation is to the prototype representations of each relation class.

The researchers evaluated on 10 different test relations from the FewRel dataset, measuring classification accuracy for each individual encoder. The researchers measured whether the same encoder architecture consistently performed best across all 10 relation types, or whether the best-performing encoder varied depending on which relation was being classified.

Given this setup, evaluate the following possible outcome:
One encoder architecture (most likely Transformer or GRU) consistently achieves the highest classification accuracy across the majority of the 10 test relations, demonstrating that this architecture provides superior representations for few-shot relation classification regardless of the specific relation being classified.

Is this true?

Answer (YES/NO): NO